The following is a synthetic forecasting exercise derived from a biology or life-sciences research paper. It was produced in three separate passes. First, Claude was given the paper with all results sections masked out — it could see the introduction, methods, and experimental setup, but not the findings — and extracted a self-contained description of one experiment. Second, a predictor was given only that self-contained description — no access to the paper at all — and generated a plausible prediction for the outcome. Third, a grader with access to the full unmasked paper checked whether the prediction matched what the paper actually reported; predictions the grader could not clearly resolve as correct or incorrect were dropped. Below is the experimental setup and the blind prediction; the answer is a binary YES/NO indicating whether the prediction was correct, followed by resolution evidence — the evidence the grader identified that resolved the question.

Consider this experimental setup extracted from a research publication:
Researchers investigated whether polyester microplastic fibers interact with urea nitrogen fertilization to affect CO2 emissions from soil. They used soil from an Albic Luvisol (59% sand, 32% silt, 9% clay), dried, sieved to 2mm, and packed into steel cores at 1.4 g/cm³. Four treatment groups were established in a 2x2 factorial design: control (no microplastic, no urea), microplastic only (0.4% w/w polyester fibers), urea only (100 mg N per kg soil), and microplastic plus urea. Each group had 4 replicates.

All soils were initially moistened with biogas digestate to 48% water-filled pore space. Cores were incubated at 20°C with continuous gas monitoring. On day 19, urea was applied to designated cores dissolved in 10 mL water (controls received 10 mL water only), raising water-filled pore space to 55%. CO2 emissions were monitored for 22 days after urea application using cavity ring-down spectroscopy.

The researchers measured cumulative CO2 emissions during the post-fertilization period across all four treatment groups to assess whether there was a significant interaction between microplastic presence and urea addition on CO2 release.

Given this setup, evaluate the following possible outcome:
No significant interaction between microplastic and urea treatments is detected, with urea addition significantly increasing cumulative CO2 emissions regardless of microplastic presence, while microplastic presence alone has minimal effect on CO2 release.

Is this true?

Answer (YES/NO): NO